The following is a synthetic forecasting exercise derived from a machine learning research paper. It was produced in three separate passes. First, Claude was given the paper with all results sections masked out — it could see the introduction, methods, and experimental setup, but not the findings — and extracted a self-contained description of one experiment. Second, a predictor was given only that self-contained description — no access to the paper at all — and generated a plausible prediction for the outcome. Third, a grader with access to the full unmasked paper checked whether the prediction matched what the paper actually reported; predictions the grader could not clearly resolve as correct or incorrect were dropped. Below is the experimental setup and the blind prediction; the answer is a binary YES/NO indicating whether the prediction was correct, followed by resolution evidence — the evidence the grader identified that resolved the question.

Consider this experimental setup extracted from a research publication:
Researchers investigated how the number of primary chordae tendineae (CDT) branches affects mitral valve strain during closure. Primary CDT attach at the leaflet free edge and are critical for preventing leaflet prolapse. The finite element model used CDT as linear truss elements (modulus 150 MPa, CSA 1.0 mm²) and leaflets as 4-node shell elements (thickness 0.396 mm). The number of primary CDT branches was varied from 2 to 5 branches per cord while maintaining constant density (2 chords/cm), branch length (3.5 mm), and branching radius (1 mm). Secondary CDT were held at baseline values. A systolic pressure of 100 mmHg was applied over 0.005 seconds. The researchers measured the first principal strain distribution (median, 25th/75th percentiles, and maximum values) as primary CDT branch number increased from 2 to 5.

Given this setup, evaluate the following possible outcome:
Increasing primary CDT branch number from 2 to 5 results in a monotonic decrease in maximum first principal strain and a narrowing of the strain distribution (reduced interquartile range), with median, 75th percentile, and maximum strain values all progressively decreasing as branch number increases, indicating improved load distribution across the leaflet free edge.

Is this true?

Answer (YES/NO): NO